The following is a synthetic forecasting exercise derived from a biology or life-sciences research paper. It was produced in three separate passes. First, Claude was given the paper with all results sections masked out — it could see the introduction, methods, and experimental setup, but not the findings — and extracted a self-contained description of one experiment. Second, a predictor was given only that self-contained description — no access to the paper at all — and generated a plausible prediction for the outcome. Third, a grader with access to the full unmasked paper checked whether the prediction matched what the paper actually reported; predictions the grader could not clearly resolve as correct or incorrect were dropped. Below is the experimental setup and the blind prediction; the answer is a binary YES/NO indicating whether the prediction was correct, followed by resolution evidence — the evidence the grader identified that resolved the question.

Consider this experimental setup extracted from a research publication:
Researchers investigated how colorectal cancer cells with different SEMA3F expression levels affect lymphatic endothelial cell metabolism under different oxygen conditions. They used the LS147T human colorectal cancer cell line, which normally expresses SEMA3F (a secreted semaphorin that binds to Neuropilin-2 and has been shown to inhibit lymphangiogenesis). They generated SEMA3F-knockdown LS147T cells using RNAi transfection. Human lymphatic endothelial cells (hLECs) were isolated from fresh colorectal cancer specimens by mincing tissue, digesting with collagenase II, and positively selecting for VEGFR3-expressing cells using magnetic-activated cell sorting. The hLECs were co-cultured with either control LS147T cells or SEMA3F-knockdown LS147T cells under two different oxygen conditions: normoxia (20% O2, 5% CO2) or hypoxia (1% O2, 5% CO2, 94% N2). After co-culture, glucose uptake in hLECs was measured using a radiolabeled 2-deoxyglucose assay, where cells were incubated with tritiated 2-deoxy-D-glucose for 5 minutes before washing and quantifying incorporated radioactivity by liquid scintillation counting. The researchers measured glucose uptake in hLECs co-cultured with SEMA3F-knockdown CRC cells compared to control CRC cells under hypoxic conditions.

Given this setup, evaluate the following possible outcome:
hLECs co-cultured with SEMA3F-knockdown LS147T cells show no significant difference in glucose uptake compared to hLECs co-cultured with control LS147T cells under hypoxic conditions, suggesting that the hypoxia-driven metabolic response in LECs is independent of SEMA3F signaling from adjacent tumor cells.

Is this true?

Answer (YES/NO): NO